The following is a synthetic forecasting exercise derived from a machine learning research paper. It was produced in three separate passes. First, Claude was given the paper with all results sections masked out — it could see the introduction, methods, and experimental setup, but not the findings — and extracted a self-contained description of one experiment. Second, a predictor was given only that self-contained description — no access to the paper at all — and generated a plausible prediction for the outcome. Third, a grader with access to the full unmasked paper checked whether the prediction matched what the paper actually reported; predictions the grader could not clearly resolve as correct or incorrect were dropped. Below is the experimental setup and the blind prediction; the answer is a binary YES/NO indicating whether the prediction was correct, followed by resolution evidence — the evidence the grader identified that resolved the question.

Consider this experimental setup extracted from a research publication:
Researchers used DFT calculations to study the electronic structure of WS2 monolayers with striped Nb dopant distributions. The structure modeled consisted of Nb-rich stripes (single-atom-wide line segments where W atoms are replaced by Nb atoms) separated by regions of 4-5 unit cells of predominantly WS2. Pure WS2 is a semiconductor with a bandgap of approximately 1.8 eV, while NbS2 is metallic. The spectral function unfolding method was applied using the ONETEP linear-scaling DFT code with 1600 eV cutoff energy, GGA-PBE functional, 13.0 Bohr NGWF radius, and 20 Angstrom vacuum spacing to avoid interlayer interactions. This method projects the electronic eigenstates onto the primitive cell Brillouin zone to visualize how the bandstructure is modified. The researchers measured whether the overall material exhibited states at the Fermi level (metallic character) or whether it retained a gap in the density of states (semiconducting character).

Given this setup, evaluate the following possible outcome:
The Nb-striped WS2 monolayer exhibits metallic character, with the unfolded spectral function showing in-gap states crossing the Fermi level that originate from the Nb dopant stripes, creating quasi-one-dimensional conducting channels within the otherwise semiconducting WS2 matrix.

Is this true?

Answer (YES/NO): YES